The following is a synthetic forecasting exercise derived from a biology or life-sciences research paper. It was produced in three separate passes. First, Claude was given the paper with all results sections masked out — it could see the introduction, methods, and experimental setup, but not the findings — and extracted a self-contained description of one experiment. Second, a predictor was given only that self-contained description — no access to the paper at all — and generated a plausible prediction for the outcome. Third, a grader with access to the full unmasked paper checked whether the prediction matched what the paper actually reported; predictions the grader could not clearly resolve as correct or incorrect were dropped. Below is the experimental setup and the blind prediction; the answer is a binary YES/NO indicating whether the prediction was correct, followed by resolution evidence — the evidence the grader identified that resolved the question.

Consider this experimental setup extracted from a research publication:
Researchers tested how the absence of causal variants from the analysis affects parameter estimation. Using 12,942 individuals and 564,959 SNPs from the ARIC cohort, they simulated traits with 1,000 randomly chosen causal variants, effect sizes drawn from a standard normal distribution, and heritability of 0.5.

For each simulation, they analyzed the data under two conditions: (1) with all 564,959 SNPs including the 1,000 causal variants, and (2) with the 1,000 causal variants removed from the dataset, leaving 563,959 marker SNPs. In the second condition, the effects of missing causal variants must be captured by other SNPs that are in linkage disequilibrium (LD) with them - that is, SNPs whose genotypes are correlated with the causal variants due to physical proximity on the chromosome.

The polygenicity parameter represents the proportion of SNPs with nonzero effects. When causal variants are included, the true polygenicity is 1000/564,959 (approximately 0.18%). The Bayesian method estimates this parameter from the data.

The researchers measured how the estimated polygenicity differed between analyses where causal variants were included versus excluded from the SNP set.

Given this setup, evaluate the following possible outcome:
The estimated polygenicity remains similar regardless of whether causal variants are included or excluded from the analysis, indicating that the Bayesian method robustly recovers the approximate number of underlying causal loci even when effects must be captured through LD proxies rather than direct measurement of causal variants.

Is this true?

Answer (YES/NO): NO